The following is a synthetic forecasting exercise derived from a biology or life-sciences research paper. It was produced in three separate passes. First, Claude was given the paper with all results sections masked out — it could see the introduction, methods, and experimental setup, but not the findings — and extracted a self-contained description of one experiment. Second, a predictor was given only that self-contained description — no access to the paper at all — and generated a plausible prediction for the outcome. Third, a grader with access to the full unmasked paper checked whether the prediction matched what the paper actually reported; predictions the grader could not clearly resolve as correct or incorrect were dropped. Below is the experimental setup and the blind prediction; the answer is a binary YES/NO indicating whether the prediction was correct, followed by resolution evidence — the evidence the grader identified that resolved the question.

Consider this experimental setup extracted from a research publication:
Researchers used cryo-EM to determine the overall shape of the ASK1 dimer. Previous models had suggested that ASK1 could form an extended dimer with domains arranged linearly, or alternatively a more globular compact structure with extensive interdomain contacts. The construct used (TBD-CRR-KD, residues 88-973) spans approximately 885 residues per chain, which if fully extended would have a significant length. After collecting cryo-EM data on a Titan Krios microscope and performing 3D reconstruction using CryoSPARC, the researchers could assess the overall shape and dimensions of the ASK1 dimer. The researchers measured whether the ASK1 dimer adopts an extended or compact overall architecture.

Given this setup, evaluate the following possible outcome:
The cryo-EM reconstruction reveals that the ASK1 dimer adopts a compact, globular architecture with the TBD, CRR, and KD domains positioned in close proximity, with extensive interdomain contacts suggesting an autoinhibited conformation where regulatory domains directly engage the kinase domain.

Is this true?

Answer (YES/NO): NO